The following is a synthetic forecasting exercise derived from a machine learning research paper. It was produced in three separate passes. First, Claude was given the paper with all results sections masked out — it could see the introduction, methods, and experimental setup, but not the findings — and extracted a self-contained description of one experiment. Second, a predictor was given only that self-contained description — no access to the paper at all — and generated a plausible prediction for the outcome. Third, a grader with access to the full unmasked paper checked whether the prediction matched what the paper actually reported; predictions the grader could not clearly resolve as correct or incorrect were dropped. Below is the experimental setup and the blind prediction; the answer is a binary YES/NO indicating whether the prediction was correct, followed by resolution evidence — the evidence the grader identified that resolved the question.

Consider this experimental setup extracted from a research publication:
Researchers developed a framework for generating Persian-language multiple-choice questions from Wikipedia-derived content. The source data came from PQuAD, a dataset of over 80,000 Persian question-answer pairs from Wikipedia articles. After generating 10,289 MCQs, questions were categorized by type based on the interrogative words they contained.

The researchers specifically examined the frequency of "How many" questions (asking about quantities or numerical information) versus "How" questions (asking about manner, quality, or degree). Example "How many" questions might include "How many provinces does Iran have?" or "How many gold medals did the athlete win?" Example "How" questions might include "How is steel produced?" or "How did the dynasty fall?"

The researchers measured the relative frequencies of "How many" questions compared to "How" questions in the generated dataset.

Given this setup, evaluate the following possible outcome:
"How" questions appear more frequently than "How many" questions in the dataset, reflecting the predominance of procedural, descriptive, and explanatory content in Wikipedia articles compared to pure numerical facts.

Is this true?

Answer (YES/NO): NO